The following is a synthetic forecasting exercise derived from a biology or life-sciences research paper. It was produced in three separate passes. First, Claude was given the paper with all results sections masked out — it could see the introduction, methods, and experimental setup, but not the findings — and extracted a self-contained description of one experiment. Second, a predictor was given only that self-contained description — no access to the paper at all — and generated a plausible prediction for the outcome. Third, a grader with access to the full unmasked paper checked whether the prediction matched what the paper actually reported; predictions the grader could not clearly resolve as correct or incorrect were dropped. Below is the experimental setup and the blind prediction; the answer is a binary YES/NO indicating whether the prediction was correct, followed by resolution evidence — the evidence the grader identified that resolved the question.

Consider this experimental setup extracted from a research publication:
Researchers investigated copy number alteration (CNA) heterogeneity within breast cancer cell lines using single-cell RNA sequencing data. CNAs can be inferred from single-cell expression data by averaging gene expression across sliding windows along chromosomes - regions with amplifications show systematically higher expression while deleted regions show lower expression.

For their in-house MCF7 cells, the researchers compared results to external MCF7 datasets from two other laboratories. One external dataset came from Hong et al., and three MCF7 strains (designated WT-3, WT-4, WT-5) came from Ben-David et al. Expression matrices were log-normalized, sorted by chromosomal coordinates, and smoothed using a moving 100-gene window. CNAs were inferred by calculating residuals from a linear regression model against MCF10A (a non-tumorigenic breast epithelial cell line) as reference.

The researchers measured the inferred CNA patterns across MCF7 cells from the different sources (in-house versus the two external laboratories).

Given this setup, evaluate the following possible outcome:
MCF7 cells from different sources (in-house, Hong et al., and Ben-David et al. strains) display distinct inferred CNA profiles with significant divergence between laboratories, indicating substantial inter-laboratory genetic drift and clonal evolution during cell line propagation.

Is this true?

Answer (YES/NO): NO